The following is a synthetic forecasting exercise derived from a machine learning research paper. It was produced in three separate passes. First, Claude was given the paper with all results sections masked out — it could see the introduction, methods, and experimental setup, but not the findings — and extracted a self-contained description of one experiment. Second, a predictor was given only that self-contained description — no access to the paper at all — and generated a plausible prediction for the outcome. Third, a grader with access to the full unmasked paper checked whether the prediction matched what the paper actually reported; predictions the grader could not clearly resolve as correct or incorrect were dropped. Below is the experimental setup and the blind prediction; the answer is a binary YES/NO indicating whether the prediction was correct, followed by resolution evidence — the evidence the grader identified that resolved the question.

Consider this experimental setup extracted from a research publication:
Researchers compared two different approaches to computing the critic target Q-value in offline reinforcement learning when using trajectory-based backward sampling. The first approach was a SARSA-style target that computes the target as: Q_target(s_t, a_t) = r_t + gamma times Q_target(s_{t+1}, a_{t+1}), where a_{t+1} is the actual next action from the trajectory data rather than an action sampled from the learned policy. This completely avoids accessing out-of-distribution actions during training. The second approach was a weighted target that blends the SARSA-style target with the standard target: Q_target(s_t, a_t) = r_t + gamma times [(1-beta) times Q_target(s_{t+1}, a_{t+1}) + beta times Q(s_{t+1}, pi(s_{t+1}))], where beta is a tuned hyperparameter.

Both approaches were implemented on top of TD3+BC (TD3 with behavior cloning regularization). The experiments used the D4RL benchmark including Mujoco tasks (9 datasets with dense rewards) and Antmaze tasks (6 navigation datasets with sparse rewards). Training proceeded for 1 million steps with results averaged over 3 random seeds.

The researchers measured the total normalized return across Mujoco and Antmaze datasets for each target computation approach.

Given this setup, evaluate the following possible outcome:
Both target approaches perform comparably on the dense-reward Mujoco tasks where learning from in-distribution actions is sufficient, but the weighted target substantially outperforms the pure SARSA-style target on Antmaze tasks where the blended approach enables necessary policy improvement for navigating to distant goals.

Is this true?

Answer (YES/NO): NO